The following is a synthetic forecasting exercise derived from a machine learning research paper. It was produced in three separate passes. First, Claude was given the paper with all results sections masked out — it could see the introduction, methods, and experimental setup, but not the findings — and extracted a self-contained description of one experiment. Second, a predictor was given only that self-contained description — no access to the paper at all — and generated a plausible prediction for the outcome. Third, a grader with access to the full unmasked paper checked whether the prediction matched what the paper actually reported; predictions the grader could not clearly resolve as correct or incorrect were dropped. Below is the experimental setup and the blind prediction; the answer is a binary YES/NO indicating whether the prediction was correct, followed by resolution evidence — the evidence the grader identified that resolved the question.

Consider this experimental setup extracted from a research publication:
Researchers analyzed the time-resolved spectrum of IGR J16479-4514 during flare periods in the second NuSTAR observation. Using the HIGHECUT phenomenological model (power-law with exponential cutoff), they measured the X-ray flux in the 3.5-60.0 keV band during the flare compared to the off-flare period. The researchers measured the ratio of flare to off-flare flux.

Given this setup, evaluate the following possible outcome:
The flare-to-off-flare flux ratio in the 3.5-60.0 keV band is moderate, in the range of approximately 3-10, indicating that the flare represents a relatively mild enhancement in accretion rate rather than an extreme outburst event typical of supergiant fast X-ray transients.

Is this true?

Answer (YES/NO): NO